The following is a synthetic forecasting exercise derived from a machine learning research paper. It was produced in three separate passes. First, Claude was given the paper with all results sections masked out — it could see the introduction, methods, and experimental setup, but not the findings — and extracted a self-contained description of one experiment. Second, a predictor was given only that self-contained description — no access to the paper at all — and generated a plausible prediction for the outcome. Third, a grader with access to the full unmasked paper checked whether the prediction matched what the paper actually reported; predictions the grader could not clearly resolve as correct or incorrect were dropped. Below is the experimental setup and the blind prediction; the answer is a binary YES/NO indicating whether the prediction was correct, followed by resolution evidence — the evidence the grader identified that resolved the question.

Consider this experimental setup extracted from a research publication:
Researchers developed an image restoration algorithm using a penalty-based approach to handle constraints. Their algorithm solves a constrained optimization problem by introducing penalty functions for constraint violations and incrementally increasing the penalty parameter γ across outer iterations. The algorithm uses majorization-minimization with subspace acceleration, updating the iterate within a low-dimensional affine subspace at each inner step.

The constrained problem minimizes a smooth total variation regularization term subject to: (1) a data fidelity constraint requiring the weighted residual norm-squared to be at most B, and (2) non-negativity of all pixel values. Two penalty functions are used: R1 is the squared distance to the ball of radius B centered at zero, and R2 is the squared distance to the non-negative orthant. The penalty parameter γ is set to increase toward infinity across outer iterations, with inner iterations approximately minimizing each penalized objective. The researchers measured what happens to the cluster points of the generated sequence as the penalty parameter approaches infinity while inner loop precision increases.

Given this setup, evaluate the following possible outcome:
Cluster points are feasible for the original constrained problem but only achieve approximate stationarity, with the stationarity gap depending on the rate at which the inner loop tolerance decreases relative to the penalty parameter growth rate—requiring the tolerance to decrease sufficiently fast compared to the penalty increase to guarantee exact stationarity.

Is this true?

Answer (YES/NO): NO